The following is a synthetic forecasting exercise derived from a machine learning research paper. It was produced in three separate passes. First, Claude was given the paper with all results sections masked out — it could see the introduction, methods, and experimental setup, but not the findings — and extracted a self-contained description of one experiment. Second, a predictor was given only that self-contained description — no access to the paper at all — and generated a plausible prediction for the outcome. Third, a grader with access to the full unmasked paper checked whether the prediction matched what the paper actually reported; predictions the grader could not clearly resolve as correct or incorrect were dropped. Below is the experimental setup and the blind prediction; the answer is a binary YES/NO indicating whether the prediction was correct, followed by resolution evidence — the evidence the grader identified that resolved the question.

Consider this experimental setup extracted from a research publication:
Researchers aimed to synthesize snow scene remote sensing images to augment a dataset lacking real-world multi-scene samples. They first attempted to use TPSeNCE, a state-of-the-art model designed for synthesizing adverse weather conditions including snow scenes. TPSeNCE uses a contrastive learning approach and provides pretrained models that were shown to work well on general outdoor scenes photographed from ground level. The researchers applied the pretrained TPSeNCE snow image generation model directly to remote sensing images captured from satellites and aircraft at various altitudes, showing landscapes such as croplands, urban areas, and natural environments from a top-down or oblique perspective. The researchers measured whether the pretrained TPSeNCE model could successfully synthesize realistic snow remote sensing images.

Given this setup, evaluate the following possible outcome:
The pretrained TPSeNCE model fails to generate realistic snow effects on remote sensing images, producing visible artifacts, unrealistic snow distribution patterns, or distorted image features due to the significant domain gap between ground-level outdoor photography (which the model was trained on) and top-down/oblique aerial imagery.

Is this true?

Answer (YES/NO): YES